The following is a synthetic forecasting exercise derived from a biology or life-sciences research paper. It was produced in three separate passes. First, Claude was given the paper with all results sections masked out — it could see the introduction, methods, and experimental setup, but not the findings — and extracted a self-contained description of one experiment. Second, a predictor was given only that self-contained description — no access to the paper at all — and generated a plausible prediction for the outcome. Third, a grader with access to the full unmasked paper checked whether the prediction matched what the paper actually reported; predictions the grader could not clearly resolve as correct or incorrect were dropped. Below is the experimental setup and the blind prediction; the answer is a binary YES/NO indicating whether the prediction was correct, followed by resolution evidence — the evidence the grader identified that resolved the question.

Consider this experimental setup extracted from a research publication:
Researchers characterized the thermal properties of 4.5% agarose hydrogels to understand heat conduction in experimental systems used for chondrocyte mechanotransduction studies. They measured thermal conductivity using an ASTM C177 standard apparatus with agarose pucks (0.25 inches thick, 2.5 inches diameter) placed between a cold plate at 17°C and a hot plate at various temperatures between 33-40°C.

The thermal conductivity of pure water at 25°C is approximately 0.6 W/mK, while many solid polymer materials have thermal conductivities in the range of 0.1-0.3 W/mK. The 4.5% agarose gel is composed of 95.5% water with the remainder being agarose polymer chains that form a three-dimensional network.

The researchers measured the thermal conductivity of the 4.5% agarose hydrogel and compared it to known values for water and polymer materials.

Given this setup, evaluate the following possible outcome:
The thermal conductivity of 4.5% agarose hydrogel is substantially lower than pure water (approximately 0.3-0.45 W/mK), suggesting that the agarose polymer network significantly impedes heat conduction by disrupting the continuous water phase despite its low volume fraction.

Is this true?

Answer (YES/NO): NO